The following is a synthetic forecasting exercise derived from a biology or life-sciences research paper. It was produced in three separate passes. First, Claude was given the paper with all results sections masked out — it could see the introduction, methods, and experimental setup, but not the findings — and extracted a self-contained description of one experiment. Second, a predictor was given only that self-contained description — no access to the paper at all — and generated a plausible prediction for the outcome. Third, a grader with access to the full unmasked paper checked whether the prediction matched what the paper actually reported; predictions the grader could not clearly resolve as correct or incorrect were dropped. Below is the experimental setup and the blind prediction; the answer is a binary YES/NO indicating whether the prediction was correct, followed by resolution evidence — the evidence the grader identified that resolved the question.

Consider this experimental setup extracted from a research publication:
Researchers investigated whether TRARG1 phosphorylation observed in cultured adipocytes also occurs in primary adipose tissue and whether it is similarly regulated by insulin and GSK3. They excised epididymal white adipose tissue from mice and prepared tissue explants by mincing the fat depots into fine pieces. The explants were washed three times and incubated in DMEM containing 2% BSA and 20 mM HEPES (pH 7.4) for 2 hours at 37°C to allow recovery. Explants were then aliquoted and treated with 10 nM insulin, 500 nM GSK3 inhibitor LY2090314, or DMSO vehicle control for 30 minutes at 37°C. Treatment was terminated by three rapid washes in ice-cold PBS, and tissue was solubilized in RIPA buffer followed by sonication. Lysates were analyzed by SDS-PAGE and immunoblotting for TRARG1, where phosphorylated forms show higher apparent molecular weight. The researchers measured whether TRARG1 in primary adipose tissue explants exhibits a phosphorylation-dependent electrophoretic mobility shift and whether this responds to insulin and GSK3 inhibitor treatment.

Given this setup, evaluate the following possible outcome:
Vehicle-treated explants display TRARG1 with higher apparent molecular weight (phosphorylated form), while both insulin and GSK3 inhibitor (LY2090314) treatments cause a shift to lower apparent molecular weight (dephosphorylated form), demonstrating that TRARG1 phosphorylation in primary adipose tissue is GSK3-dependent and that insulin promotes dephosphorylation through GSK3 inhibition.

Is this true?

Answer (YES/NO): YES